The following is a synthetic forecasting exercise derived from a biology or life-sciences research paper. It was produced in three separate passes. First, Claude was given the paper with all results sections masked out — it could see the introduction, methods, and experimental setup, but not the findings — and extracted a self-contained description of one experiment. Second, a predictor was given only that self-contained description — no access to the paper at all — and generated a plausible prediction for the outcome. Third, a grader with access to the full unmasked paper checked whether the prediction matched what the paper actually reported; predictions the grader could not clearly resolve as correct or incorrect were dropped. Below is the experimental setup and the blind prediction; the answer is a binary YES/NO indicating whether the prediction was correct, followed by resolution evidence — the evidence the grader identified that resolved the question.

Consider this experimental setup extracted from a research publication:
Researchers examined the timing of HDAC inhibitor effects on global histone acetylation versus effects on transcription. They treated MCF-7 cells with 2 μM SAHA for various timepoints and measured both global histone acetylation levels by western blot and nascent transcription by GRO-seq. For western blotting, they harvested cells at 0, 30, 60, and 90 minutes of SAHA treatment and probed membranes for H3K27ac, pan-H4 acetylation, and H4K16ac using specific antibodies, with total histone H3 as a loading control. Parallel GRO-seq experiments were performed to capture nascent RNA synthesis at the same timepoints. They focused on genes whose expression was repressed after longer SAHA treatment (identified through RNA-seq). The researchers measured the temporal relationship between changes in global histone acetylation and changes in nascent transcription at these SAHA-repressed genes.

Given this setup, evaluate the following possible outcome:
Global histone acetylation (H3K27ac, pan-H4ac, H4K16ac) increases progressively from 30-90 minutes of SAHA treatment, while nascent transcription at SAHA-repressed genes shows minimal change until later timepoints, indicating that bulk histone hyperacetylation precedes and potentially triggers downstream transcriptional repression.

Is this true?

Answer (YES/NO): NO